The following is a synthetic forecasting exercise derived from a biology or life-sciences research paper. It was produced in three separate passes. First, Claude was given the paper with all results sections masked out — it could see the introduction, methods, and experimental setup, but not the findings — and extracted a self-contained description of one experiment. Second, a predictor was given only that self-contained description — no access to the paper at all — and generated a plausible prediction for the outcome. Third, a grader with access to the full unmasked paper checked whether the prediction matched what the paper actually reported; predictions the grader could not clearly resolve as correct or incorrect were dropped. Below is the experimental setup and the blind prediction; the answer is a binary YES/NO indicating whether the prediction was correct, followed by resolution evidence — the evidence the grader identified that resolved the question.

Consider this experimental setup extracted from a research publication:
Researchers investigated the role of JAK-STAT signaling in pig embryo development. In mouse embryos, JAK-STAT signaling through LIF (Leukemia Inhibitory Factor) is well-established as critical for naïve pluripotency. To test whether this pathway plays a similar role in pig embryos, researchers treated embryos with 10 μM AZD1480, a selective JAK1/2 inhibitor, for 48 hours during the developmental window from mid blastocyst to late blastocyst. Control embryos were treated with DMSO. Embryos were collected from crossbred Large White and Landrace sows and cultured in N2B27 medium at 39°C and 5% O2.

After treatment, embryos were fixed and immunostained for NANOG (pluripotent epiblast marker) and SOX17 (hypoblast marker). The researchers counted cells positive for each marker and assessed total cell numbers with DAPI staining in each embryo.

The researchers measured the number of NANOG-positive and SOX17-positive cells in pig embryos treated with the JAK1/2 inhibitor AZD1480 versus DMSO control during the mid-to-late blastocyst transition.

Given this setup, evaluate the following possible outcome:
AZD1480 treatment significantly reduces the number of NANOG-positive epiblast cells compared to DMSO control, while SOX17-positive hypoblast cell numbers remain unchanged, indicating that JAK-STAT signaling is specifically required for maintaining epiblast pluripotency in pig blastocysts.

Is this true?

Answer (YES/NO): NO